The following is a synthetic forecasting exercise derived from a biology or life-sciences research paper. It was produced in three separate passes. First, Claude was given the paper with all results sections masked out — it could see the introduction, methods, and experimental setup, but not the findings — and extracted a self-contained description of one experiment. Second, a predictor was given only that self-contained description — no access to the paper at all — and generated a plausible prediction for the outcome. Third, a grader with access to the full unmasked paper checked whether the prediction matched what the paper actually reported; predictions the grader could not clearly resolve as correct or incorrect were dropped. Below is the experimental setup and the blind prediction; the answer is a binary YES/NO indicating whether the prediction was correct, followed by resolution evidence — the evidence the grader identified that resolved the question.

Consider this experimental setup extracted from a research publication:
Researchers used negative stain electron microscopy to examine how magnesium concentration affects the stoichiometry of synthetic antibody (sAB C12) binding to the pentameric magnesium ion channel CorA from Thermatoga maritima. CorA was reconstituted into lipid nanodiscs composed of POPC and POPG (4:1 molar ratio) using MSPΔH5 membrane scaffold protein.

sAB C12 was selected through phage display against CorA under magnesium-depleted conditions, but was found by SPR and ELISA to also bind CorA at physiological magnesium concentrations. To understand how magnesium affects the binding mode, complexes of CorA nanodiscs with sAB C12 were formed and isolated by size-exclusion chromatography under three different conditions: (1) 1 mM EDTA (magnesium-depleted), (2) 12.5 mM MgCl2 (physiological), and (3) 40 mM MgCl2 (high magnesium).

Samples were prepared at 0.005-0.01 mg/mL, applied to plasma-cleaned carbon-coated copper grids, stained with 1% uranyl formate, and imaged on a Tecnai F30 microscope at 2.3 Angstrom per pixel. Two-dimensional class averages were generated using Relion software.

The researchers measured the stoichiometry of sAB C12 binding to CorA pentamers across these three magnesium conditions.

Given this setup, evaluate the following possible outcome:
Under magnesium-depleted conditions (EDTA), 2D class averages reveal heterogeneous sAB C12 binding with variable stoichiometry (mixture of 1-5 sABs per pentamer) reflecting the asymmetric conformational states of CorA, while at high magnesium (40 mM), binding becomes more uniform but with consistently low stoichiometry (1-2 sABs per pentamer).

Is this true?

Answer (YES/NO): NO